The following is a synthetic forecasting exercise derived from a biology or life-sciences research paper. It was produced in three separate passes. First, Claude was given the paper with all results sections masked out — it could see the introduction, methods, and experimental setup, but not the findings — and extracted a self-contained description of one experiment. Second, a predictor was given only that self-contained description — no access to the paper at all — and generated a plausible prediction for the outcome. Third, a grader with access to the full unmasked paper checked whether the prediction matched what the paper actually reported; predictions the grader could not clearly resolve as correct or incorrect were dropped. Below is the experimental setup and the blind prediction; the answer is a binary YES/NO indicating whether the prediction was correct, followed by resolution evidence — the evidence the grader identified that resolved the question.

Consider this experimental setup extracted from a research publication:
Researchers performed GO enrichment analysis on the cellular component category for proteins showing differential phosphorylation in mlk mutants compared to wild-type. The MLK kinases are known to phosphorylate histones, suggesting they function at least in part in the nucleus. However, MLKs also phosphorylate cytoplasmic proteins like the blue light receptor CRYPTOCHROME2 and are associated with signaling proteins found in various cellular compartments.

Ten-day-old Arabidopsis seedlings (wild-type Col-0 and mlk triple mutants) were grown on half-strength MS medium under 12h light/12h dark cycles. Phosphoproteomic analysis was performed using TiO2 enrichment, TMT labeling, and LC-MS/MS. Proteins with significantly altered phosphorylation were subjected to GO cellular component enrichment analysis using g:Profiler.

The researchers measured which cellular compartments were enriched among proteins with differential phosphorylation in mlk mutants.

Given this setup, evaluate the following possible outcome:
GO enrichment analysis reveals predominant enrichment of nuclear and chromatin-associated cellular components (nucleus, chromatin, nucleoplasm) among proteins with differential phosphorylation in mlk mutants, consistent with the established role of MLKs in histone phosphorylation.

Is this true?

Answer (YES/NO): YES